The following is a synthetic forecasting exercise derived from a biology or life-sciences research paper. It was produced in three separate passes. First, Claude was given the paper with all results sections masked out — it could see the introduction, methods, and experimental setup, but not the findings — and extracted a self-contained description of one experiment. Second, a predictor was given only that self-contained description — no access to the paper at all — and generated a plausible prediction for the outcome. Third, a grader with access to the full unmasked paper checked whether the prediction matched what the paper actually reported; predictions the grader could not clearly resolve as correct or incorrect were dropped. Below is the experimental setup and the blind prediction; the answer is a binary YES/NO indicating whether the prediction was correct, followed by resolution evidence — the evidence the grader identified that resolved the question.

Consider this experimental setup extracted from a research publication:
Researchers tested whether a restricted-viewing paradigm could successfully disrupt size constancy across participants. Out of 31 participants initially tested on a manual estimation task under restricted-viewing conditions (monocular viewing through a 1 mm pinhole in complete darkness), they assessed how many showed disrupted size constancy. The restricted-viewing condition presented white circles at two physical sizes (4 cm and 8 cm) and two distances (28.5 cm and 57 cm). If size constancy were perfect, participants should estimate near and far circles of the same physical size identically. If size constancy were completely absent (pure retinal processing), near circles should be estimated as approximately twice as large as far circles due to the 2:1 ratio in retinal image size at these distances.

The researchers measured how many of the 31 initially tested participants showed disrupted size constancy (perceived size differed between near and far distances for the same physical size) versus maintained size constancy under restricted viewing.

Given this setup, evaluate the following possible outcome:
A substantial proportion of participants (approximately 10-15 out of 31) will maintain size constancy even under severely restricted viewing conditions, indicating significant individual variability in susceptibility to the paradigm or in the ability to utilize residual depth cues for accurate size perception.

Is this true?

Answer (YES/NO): NO